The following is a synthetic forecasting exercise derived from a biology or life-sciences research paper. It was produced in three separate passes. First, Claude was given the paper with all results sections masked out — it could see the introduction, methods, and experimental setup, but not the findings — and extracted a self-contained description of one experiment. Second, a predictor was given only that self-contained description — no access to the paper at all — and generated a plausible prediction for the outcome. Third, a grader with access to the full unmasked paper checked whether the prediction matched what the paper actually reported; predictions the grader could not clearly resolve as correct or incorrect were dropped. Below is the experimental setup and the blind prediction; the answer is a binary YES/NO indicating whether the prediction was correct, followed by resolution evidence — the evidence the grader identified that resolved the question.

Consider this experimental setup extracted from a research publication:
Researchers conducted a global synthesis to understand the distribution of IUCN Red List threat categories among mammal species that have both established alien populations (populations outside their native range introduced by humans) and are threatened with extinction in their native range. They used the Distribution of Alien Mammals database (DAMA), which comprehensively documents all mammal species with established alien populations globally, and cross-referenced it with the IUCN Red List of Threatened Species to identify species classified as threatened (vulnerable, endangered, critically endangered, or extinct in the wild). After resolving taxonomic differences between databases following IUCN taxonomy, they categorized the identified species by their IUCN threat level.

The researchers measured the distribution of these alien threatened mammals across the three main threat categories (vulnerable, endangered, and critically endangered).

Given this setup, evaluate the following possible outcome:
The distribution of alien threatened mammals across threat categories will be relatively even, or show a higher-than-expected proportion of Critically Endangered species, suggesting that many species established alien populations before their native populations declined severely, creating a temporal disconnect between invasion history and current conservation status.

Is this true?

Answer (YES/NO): NO